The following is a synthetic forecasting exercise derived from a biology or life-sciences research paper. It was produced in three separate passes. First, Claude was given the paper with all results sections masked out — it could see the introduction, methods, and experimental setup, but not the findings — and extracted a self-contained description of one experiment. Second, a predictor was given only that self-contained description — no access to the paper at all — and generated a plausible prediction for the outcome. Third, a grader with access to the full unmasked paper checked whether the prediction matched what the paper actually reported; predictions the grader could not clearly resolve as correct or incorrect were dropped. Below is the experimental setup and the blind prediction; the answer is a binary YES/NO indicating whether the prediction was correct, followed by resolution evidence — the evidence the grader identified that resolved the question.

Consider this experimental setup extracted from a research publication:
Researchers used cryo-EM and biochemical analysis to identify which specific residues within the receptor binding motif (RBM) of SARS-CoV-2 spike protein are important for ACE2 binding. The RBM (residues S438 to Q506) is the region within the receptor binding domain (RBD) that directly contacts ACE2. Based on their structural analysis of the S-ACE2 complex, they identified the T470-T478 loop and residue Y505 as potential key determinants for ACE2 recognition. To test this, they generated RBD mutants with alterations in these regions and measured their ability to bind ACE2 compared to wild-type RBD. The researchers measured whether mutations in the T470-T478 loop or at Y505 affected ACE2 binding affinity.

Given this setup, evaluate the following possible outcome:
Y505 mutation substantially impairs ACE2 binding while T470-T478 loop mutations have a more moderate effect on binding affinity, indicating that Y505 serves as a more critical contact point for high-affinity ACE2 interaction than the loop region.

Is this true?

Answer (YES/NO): NO